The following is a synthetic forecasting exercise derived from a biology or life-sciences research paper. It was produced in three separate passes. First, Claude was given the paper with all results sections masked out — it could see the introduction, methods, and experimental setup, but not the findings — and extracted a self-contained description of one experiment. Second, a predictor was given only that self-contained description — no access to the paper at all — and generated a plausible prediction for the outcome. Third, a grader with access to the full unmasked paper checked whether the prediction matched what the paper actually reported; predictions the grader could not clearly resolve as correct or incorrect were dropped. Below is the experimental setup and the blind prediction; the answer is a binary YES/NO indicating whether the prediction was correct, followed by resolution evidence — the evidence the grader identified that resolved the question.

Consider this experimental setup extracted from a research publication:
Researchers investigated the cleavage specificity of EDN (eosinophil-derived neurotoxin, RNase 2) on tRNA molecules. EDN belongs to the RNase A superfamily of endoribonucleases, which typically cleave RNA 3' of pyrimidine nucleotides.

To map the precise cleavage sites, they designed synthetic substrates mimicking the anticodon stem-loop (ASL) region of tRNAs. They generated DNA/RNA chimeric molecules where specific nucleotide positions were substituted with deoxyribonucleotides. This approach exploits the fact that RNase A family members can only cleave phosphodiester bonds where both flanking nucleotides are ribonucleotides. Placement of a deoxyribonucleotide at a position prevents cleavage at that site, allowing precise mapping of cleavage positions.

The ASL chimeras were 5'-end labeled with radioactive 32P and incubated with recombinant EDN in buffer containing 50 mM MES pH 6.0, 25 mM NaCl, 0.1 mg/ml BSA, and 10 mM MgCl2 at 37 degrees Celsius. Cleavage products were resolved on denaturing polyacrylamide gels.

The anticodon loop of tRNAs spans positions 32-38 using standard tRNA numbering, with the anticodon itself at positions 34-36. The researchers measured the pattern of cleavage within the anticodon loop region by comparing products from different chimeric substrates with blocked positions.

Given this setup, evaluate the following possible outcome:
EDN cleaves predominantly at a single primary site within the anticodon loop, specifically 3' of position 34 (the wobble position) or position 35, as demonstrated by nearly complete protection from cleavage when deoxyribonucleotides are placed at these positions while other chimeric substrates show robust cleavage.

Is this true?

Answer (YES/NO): NO